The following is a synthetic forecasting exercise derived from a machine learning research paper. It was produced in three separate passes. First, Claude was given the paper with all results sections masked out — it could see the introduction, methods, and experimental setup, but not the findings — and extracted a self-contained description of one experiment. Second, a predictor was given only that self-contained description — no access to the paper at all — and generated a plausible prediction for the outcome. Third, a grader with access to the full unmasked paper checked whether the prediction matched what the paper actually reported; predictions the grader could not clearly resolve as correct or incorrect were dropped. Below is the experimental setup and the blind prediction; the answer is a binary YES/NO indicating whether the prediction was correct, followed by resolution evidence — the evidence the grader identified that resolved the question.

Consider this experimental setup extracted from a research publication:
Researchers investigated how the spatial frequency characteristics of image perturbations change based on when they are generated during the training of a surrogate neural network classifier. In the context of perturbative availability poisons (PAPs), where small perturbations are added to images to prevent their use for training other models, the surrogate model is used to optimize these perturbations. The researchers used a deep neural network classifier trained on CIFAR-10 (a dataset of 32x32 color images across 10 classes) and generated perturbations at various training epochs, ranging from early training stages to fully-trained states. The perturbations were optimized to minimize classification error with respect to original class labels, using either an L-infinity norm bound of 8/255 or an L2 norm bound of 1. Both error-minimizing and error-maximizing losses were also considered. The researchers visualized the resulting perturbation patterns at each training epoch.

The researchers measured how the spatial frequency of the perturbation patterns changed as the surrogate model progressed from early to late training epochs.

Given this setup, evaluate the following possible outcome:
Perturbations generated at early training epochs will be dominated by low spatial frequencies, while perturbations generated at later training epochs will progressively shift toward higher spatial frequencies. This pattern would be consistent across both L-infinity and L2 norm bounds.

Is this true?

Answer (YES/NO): YES